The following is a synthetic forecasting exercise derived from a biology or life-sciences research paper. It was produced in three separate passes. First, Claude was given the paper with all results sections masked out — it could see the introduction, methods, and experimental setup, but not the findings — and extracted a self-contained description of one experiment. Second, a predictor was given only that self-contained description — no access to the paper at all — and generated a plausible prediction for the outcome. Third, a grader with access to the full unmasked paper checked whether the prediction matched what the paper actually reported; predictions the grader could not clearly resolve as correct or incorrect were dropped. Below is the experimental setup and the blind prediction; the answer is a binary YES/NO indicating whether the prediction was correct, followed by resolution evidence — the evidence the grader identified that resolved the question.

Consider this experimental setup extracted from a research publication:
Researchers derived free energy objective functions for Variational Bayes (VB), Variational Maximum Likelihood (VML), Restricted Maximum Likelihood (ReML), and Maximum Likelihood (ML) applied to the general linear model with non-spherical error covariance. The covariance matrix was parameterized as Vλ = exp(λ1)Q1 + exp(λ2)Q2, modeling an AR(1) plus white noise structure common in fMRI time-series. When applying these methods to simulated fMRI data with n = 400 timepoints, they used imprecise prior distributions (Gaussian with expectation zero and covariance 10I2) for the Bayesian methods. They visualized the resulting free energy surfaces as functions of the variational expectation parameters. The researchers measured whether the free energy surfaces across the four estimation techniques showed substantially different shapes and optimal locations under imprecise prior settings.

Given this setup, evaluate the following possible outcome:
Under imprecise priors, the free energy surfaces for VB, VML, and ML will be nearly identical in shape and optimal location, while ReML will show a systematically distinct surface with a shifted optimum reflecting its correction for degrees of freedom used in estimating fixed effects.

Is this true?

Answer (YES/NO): NO